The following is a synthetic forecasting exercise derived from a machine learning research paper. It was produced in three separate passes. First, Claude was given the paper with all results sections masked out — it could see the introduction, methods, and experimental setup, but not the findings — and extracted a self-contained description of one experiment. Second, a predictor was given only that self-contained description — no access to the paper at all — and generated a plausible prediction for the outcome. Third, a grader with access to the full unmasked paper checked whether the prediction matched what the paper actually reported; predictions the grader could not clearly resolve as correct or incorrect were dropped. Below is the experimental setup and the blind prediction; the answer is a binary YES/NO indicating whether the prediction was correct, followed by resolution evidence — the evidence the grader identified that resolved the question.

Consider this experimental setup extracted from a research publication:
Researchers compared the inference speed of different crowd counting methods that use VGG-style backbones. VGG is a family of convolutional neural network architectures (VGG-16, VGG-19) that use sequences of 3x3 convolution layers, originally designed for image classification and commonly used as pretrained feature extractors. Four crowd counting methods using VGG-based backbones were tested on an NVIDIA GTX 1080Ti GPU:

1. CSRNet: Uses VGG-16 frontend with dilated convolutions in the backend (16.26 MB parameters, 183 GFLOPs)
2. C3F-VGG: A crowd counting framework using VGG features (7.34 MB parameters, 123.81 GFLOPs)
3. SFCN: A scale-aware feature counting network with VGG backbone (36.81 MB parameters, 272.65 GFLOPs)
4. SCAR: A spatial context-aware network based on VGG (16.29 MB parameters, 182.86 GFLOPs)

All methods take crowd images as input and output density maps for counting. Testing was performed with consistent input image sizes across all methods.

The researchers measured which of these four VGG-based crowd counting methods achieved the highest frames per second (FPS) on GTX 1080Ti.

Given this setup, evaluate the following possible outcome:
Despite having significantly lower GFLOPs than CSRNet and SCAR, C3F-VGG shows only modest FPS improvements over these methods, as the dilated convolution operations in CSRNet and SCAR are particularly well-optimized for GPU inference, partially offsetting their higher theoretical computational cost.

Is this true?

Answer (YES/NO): NO